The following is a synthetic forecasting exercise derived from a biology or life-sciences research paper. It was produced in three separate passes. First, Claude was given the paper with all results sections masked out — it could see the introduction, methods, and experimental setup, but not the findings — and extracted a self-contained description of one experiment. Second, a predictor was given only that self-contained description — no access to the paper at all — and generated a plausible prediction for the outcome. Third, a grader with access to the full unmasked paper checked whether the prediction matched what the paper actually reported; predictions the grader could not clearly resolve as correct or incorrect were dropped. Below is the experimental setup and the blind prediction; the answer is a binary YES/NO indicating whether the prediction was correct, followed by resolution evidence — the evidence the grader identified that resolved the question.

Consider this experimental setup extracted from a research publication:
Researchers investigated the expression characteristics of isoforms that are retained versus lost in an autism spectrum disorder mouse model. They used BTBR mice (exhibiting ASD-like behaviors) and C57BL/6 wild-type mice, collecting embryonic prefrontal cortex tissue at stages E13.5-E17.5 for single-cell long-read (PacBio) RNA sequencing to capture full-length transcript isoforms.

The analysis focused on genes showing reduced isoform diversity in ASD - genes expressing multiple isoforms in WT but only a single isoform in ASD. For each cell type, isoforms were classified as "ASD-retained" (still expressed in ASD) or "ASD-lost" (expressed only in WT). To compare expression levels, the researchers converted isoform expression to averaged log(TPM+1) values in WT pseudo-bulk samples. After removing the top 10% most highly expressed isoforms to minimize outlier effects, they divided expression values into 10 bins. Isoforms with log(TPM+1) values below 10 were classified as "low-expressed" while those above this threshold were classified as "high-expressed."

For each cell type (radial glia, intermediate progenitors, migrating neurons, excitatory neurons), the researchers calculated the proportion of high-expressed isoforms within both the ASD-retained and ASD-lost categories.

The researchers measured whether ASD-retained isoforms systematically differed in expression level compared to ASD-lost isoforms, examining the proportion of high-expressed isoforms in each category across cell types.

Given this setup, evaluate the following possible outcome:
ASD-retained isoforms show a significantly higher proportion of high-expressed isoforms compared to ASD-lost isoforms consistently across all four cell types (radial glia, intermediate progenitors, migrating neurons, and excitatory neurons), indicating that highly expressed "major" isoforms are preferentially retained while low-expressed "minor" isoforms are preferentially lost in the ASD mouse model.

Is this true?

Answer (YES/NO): YES